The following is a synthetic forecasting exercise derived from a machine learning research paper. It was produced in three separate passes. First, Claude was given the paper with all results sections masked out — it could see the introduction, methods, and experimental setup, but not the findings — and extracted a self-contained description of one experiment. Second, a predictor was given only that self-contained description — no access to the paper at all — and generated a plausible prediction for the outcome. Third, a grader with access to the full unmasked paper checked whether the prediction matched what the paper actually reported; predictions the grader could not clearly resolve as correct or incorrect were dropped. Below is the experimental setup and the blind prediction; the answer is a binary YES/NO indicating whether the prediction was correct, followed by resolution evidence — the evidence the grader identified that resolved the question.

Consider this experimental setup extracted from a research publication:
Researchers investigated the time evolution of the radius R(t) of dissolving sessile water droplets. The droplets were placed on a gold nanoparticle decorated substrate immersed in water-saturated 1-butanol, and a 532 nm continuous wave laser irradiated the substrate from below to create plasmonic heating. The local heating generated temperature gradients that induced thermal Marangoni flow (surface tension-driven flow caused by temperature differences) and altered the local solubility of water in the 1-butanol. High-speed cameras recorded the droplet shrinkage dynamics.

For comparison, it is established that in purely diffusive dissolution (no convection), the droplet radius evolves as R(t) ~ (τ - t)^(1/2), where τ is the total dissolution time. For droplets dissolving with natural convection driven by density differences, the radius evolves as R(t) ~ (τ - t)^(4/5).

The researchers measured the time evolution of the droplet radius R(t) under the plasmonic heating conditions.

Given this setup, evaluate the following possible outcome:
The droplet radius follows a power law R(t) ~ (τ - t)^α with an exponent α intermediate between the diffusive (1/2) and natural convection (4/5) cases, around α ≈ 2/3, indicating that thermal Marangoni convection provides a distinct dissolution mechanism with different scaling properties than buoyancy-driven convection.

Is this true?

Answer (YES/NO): NO